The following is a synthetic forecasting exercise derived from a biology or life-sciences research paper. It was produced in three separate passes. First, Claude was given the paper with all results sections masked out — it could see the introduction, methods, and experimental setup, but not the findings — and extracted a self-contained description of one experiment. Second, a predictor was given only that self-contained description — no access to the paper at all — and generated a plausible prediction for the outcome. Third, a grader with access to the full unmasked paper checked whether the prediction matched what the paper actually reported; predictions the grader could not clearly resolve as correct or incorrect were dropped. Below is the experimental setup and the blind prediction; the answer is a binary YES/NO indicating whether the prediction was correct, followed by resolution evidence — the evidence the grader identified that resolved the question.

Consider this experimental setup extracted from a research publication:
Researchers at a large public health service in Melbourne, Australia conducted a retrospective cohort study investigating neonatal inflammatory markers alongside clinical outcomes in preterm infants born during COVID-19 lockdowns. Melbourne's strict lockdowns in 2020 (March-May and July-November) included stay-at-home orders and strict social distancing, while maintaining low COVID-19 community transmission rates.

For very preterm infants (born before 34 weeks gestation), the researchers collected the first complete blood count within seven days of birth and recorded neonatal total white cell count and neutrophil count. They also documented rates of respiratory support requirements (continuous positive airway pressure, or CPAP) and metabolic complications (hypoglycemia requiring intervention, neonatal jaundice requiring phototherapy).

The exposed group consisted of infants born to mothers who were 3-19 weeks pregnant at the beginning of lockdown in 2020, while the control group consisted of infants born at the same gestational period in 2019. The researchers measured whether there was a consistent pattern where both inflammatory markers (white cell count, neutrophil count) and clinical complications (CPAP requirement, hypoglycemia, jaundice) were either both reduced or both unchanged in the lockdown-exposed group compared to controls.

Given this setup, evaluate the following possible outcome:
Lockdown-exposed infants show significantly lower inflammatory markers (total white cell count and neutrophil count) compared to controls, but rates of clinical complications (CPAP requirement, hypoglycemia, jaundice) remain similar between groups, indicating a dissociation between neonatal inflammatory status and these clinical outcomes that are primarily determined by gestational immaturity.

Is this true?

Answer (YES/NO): NO